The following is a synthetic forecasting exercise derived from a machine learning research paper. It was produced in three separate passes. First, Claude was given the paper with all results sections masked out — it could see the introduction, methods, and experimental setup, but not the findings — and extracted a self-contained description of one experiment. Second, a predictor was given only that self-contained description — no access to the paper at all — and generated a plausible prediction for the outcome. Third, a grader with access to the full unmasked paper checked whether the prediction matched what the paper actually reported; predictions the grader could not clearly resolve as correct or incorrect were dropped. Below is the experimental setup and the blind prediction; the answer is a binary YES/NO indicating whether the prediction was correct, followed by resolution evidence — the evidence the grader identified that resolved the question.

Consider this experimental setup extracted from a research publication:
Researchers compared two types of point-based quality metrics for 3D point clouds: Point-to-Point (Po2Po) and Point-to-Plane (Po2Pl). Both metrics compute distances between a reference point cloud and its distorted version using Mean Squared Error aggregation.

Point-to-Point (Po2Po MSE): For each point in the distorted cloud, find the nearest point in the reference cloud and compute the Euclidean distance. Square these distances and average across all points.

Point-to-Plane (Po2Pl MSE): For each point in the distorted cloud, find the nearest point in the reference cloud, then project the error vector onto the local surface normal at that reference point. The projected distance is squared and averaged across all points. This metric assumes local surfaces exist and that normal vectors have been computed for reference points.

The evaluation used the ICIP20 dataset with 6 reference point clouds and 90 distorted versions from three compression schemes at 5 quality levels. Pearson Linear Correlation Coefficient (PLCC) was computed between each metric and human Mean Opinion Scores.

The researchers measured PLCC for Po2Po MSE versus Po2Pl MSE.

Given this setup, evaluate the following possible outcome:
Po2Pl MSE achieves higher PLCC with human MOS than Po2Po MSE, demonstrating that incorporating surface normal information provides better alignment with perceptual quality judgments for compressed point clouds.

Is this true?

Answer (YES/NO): YES